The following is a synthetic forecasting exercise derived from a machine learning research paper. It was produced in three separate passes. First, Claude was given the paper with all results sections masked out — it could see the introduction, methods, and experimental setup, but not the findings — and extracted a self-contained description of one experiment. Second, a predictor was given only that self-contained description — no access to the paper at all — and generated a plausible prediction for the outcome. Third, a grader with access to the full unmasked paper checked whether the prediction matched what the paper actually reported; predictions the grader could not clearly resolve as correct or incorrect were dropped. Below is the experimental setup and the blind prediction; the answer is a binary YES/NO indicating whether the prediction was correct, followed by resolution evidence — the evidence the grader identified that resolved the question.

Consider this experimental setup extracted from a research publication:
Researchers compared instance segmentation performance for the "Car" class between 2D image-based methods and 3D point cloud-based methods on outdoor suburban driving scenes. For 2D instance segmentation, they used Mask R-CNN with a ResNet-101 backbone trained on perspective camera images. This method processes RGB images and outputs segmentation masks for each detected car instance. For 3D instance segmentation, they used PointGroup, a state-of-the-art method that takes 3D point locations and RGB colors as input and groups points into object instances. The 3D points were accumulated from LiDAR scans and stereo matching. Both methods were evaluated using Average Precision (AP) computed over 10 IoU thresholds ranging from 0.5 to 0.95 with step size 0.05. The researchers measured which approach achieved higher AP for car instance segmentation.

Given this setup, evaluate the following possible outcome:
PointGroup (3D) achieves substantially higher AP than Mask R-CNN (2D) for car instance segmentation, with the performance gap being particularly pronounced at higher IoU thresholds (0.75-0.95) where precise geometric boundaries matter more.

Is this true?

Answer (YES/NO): NO